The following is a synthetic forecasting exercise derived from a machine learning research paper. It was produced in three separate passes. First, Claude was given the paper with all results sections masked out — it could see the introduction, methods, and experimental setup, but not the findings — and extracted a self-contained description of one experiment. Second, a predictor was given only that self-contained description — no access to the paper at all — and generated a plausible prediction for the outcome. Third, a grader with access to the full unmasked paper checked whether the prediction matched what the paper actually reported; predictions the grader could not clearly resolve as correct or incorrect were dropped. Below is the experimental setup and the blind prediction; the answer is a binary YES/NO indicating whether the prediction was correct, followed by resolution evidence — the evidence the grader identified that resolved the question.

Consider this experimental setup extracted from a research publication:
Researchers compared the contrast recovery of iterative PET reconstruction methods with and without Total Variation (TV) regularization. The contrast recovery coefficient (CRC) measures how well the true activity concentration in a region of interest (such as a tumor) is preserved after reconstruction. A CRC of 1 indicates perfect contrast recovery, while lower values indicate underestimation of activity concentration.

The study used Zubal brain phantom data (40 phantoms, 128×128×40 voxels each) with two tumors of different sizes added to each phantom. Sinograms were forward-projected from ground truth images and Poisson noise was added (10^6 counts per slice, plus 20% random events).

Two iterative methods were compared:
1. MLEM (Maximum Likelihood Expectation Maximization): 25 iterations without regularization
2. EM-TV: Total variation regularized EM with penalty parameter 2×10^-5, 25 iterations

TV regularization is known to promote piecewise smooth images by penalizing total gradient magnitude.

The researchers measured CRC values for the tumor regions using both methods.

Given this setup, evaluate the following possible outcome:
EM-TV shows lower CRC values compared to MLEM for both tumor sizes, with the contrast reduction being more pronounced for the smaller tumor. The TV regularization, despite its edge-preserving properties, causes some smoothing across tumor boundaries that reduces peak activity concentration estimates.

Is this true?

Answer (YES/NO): NO